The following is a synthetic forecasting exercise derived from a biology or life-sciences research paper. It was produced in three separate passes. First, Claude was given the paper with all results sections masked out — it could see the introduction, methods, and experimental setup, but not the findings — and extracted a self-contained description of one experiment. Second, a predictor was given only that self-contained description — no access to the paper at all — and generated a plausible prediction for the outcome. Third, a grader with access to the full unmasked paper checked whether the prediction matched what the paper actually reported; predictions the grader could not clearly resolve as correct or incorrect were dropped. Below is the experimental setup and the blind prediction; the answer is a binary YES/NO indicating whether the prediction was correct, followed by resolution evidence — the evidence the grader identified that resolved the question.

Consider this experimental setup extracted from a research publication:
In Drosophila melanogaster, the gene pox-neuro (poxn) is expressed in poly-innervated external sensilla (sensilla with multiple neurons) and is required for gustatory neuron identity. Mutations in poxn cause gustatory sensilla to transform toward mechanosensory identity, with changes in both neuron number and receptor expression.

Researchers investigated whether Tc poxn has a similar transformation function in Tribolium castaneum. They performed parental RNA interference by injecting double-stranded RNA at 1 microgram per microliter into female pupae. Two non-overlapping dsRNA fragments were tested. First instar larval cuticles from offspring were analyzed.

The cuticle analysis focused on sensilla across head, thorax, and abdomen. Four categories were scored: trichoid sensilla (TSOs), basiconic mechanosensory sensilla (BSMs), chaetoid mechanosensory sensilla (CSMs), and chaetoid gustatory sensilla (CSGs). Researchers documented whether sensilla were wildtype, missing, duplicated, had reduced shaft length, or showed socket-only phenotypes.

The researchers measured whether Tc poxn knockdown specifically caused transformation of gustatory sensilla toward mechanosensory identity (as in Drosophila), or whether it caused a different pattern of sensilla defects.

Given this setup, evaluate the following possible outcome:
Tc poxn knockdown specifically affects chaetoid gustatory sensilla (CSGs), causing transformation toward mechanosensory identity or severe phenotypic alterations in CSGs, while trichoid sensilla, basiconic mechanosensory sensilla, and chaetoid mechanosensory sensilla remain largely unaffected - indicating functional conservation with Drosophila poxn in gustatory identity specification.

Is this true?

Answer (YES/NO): NO